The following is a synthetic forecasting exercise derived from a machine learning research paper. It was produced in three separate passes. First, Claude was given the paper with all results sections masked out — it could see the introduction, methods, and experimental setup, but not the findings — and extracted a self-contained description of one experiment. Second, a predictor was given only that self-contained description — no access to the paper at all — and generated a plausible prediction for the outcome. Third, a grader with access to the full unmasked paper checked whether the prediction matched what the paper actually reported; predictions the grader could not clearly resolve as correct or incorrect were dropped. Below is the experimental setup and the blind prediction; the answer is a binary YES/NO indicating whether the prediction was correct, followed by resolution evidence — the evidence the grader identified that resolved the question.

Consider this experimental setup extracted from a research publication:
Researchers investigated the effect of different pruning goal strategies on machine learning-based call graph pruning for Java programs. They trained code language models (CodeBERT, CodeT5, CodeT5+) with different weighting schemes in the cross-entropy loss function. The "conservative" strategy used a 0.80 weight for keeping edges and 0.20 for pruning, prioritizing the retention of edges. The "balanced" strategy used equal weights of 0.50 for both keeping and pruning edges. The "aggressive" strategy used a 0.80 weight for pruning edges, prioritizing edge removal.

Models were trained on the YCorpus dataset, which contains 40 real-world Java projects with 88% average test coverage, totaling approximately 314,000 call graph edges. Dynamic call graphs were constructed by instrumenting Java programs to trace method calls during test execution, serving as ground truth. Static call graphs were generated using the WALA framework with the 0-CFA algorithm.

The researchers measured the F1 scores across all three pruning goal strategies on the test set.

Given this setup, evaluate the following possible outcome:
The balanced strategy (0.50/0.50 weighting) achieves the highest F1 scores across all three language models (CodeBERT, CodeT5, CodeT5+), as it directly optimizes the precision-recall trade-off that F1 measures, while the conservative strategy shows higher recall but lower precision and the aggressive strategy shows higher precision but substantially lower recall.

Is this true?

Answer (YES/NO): NO